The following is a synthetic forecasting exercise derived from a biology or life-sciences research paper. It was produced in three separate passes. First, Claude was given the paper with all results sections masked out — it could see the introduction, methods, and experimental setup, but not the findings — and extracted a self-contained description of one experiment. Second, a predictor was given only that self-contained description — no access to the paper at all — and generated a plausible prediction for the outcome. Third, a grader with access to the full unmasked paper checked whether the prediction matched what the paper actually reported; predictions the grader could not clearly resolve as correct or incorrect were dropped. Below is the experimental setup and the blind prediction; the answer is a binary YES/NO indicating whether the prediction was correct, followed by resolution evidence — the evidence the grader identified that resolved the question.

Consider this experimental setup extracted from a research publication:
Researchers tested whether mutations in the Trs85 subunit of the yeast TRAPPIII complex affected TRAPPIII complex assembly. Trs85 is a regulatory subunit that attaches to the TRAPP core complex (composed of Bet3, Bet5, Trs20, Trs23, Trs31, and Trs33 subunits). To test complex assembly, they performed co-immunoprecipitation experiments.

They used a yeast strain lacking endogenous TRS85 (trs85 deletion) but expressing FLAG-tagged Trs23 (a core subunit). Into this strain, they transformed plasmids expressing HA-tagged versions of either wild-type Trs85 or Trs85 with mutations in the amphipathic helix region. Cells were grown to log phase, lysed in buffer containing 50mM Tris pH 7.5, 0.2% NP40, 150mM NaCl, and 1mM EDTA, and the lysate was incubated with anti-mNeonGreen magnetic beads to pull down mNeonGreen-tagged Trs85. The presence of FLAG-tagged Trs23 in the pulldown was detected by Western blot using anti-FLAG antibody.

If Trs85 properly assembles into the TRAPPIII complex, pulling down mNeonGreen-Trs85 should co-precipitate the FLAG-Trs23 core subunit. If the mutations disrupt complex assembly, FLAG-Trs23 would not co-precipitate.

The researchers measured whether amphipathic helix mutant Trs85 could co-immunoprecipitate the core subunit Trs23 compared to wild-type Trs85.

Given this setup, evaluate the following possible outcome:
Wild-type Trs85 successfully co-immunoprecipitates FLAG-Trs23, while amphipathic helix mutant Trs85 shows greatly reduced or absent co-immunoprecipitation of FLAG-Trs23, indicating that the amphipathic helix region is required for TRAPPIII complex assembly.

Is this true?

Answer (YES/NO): NO